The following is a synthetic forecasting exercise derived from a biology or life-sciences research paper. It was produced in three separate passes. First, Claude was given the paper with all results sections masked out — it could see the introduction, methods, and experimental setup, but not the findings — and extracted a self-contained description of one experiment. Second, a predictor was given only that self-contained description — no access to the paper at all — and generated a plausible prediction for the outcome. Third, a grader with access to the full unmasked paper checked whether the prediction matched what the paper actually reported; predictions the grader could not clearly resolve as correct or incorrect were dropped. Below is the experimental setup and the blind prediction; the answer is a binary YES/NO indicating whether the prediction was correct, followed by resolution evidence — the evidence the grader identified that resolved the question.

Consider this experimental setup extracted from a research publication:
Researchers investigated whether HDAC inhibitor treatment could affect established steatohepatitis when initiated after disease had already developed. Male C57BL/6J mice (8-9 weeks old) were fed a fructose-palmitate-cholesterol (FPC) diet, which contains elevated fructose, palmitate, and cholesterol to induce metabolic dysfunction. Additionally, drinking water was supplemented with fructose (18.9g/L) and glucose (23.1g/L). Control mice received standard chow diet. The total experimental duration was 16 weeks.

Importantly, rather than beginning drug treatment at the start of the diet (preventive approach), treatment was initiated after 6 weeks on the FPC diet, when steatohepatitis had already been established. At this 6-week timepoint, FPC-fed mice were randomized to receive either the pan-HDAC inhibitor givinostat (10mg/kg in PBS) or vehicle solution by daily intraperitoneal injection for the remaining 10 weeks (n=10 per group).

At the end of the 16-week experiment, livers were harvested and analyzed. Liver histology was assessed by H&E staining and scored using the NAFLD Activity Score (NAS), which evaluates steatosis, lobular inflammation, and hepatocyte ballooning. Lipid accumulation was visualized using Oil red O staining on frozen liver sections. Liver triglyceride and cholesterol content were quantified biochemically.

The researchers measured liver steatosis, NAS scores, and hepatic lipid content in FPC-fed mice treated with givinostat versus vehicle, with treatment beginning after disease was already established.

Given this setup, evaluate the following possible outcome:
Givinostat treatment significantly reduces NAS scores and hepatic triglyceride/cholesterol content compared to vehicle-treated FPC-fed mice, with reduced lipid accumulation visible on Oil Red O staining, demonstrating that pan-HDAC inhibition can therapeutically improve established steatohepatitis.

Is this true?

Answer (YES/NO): YES